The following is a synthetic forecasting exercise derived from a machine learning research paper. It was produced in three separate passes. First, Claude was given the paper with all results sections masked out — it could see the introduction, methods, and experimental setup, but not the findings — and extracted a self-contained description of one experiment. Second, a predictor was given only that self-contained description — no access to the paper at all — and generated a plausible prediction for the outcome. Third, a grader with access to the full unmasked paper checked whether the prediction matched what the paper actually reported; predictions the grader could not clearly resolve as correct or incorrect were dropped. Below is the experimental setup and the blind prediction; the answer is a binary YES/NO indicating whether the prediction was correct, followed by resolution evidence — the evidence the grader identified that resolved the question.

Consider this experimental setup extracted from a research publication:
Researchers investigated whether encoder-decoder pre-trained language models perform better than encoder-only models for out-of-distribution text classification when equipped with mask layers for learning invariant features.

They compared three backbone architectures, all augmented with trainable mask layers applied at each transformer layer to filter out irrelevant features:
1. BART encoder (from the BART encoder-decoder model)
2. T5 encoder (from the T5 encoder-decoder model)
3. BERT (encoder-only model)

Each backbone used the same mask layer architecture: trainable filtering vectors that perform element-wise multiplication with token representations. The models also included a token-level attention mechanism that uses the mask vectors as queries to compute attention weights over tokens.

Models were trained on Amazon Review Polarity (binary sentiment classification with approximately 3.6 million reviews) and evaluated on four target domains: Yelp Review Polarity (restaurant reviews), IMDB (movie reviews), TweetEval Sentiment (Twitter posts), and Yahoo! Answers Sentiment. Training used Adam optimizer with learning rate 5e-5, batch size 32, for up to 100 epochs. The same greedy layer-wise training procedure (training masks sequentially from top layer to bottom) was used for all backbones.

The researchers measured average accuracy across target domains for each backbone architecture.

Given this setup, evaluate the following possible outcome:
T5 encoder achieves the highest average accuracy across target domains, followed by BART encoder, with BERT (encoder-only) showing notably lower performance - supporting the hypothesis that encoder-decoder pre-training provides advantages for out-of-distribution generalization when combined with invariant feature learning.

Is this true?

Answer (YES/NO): NO